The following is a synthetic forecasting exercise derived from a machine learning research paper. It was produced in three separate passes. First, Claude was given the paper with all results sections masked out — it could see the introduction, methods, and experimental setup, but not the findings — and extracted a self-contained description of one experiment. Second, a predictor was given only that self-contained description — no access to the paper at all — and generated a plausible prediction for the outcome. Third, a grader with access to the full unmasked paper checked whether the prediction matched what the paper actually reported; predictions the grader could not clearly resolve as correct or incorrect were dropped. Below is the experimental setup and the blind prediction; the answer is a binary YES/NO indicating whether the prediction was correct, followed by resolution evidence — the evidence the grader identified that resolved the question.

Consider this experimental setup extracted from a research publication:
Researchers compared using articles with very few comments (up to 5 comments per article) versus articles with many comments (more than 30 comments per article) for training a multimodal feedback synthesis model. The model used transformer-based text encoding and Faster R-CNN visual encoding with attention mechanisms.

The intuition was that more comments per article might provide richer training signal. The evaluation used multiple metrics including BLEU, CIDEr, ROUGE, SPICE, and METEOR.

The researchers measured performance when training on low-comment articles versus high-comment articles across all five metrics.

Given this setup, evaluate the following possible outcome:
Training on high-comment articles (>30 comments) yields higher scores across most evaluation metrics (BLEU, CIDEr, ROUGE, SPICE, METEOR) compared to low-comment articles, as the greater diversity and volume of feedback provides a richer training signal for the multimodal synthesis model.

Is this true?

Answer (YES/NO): YES